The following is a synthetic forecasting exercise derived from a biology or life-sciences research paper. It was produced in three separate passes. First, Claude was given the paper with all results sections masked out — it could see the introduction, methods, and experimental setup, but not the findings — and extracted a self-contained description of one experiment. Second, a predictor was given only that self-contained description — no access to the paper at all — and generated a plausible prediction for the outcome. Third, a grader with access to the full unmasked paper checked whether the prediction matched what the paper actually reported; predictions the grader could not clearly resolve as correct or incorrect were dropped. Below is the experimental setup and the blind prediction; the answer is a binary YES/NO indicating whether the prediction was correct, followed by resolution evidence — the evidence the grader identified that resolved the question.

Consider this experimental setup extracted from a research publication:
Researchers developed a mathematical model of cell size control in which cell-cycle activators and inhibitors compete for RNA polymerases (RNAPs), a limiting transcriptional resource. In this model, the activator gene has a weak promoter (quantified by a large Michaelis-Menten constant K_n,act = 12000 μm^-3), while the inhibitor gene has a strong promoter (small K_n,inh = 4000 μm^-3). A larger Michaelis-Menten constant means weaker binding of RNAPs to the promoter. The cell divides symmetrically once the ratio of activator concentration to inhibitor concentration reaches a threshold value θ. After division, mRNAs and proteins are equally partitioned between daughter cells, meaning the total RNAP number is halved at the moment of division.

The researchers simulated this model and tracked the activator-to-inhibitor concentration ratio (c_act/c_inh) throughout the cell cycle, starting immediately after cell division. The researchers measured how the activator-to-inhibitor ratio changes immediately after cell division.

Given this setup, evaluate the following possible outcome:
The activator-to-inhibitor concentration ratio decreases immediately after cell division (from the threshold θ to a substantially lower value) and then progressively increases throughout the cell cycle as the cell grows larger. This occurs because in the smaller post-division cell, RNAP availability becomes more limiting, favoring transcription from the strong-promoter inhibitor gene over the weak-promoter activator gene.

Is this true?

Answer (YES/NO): YES